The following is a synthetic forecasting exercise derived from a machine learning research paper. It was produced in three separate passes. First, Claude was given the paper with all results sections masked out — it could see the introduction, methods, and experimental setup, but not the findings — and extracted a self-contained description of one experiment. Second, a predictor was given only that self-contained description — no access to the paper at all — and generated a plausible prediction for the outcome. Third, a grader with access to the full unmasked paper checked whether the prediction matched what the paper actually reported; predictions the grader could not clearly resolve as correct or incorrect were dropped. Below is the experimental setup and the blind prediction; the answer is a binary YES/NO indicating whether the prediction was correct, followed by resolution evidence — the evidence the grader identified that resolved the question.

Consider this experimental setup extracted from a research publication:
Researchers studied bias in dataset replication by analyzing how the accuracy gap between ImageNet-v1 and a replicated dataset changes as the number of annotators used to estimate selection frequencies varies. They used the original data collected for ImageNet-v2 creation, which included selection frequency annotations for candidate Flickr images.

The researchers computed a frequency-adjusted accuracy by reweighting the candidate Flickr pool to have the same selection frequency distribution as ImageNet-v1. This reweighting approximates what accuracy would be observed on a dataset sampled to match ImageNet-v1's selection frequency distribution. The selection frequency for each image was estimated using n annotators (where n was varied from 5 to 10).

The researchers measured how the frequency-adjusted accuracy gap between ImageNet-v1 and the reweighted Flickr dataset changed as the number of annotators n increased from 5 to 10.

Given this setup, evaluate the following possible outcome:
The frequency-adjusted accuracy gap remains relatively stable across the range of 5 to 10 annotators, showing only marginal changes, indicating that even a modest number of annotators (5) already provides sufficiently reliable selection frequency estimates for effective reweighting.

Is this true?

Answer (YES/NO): NO